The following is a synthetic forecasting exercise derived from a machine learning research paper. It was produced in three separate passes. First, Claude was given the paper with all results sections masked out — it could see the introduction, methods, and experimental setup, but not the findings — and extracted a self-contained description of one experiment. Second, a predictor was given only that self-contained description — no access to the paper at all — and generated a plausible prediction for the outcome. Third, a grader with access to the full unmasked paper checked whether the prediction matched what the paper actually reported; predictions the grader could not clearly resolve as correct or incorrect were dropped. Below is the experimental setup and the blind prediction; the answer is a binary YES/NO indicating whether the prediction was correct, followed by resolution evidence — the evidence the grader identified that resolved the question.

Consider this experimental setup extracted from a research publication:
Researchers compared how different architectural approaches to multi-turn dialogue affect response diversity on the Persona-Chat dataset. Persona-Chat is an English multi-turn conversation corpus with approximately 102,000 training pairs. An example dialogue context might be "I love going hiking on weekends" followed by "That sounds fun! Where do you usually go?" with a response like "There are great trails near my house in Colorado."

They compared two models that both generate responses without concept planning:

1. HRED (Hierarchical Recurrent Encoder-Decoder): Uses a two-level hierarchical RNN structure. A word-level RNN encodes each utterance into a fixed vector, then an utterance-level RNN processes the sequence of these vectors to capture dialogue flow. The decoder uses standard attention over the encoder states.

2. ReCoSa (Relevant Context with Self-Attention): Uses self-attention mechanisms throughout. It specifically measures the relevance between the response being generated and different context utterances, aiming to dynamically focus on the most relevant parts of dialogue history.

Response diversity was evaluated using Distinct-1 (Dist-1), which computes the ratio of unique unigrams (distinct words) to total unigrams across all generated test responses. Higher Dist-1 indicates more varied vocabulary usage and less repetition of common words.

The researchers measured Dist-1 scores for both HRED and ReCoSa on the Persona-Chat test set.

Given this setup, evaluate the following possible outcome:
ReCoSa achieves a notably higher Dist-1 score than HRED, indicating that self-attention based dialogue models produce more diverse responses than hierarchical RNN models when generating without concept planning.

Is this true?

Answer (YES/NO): YES